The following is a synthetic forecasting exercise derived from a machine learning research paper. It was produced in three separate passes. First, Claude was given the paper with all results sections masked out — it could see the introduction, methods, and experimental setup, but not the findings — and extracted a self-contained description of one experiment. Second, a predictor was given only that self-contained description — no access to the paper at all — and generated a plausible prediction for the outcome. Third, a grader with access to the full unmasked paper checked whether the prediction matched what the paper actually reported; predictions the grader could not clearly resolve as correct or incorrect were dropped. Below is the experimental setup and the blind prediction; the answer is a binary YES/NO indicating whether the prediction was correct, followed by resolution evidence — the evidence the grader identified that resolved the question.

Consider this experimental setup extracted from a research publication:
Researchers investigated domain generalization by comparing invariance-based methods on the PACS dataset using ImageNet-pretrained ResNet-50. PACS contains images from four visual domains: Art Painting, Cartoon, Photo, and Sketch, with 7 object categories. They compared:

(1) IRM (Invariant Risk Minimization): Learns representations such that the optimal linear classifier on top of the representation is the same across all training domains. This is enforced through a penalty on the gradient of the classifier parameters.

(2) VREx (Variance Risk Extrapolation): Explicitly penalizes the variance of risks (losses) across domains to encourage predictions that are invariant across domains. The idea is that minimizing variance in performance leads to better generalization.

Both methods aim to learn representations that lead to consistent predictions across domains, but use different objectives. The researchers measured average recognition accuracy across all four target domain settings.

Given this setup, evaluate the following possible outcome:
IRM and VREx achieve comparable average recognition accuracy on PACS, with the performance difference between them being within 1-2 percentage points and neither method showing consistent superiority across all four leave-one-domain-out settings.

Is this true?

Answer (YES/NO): NO